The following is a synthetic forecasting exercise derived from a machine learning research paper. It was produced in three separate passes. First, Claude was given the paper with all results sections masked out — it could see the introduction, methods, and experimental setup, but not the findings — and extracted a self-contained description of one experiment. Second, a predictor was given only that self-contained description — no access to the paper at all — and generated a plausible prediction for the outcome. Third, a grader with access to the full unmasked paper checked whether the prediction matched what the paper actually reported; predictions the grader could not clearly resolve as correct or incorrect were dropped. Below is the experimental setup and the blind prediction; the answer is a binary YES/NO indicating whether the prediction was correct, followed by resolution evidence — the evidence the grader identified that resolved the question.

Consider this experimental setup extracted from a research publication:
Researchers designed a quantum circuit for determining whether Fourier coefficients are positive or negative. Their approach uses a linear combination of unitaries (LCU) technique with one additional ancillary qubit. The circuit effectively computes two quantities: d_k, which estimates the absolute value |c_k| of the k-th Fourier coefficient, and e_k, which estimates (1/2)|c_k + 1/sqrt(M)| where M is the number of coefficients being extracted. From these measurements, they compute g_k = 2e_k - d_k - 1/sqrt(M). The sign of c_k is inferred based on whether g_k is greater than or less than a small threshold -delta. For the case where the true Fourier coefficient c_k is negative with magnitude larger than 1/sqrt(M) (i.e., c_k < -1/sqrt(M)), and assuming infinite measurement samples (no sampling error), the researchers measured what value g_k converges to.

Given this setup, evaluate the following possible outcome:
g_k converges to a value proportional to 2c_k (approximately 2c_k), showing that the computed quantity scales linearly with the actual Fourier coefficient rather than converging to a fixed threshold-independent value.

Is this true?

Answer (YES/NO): NO